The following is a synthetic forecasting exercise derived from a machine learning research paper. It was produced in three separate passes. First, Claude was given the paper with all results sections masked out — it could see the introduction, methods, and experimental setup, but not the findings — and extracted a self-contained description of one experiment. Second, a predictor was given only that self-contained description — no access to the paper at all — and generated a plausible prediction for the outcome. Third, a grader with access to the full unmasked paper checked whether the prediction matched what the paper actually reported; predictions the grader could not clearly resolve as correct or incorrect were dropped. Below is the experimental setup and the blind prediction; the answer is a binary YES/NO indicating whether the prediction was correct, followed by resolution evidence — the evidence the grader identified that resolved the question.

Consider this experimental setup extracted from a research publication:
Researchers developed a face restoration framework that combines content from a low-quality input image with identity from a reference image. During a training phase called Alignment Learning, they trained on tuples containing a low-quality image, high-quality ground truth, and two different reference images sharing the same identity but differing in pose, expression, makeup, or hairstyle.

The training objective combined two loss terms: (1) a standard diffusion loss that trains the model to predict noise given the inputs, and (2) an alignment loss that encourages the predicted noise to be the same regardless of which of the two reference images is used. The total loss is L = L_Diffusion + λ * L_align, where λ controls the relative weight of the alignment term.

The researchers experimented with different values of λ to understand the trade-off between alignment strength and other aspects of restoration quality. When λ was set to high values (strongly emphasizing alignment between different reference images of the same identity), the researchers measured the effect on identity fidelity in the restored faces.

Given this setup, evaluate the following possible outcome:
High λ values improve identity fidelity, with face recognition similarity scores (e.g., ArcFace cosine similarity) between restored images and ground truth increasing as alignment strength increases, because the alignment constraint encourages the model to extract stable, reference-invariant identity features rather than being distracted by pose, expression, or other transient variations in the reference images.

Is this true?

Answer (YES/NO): NO